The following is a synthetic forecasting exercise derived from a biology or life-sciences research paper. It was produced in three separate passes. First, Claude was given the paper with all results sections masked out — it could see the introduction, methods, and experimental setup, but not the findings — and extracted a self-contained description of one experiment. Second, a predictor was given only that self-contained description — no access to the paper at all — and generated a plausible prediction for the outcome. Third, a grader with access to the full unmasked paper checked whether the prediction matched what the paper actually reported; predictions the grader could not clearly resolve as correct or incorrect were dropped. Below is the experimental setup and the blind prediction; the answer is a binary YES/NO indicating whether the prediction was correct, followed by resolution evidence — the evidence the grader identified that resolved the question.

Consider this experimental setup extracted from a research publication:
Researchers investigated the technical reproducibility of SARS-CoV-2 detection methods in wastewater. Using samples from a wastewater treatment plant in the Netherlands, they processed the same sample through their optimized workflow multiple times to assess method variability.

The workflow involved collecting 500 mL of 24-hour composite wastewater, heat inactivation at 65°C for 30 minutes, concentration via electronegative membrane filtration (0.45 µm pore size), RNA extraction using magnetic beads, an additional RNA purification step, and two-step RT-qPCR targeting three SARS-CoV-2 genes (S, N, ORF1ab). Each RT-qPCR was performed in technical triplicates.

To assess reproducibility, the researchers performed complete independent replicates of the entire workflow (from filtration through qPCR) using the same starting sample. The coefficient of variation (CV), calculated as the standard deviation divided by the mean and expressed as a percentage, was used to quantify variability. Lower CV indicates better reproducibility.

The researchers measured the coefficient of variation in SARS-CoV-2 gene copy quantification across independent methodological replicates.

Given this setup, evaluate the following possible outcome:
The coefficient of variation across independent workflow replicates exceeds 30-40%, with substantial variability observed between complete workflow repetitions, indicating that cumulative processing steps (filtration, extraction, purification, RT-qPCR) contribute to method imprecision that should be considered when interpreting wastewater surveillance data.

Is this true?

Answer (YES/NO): YES